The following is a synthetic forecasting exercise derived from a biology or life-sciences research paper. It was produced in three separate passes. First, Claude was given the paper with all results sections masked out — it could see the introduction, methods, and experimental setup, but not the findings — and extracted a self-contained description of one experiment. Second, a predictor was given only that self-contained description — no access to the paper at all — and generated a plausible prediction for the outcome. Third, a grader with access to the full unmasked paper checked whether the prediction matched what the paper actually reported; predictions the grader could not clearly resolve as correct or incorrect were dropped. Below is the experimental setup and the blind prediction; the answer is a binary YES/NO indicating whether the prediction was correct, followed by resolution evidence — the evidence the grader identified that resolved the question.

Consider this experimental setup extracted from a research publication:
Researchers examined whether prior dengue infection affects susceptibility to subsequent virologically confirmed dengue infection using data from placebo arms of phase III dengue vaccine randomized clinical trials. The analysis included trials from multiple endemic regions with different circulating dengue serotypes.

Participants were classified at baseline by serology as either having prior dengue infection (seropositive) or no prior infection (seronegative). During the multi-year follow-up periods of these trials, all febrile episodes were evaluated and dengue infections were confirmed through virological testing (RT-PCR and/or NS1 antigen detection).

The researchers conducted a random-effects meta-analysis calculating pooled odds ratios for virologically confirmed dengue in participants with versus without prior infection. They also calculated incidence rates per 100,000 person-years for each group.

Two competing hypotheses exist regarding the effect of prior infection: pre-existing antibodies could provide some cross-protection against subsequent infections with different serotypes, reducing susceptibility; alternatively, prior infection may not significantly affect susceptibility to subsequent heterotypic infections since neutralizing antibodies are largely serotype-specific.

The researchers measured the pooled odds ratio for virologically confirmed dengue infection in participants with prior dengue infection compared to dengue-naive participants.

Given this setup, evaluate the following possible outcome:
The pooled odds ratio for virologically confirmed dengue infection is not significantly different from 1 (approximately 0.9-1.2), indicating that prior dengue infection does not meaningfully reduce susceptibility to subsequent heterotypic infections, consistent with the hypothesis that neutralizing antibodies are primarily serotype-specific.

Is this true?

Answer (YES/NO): NO